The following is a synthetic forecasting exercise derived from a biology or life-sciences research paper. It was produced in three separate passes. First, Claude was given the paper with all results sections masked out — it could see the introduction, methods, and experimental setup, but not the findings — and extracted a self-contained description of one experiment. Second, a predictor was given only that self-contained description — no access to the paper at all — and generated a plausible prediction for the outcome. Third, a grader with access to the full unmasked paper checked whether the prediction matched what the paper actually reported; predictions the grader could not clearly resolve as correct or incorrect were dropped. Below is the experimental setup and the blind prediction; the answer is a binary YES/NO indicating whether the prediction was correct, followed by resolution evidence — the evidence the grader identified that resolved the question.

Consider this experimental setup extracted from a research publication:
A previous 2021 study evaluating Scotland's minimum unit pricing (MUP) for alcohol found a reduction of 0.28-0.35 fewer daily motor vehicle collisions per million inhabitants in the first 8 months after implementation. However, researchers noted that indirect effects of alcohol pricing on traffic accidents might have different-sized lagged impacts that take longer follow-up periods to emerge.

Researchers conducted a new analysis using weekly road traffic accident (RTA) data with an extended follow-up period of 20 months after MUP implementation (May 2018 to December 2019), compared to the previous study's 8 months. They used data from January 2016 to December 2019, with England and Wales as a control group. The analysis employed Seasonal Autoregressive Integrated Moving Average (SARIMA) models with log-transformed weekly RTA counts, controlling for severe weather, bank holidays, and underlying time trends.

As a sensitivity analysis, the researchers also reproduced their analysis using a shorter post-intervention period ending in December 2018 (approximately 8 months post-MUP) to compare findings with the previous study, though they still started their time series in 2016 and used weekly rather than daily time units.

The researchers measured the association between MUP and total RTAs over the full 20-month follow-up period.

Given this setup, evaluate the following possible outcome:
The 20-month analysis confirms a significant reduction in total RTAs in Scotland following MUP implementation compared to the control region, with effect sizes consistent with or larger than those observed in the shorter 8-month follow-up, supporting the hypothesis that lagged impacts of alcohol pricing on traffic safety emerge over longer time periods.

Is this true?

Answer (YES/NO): NO